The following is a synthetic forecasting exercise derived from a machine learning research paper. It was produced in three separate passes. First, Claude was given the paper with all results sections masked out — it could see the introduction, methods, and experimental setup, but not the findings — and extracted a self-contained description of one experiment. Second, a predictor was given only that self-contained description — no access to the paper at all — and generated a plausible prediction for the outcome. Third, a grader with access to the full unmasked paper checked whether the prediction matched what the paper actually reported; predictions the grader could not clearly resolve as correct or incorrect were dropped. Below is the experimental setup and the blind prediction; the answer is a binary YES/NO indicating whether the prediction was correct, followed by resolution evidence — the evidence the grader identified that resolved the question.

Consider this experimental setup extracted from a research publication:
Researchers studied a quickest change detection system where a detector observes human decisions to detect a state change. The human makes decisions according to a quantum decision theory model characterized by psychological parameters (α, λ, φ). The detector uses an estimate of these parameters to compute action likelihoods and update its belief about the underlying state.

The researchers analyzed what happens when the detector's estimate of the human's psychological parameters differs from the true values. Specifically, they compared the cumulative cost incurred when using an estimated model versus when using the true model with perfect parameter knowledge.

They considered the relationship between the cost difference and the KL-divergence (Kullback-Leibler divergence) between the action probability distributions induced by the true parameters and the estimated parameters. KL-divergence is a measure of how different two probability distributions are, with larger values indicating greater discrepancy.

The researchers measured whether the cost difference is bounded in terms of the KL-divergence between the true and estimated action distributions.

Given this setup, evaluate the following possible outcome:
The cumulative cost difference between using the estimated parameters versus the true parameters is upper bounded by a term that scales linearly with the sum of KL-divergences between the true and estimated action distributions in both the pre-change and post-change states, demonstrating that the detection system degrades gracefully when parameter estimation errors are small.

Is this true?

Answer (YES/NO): NO